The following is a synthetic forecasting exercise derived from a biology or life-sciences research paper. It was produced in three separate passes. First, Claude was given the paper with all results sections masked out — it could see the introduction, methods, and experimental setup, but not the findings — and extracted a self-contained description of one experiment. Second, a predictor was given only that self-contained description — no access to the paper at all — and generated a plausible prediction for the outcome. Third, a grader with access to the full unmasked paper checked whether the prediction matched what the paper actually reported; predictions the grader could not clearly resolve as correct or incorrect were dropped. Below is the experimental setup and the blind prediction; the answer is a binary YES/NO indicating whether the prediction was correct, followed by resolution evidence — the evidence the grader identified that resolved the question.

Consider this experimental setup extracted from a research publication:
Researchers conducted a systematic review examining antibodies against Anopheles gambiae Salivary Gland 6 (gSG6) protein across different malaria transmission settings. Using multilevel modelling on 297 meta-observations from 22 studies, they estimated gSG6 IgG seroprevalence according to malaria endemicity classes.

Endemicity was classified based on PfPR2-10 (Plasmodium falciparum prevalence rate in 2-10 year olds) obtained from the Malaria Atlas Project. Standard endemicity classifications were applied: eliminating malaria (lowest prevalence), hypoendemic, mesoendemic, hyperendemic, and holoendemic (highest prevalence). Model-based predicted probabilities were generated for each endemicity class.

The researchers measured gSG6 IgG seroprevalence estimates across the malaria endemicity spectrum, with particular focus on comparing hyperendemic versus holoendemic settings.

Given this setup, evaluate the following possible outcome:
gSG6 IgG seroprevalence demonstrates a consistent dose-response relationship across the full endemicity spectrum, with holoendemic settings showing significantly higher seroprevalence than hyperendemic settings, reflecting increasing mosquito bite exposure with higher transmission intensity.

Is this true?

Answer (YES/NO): NO